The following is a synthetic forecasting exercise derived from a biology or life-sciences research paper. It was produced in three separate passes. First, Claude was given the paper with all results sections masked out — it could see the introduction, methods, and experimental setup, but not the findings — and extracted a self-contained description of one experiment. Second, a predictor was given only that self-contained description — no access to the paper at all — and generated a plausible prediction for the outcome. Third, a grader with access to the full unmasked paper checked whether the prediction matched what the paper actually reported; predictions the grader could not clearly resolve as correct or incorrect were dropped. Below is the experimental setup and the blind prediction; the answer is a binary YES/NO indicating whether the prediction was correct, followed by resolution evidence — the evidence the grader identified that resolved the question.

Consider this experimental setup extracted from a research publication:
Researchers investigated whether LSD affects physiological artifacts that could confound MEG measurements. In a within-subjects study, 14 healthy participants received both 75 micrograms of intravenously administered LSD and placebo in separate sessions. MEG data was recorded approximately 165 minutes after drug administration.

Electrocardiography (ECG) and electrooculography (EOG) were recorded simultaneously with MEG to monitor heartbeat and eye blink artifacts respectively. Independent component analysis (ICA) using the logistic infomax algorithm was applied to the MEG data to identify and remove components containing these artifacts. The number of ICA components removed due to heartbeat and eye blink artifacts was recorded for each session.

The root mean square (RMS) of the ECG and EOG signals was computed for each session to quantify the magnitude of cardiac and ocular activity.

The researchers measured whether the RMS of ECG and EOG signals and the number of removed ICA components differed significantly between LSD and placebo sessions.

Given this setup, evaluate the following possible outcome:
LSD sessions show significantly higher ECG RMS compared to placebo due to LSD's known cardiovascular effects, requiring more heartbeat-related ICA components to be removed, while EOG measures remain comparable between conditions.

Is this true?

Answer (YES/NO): NO